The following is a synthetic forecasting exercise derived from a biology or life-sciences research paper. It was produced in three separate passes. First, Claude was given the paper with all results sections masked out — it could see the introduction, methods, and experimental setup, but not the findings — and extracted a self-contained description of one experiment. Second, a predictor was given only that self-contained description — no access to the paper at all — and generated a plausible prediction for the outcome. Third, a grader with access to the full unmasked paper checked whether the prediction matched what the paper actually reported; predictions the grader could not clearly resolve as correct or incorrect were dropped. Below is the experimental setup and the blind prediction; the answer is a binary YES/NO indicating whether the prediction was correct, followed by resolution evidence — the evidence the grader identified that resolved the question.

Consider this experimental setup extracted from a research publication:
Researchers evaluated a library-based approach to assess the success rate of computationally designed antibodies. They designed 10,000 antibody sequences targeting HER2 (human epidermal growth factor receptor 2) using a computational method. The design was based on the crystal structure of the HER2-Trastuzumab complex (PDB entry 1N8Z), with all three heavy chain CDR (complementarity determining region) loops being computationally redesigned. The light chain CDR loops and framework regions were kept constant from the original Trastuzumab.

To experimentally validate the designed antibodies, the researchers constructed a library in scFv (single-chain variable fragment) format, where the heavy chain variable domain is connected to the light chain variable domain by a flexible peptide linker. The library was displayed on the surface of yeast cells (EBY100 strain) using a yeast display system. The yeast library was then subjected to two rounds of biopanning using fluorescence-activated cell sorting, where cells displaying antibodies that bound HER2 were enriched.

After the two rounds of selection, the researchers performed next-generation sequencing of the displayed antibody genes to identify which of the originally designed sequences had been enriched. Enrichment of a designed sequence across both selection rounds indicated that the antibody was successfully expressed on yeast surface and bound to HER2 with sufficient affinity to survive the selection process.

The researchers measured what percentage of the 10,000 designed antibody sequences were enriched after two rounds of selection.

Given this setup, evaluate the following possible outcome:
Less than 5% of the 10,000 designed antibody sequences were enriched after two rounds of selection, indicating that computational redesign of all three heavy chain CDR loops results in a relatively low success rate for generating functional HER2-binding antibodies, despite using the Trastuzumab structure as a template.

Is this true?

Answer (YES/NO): NO